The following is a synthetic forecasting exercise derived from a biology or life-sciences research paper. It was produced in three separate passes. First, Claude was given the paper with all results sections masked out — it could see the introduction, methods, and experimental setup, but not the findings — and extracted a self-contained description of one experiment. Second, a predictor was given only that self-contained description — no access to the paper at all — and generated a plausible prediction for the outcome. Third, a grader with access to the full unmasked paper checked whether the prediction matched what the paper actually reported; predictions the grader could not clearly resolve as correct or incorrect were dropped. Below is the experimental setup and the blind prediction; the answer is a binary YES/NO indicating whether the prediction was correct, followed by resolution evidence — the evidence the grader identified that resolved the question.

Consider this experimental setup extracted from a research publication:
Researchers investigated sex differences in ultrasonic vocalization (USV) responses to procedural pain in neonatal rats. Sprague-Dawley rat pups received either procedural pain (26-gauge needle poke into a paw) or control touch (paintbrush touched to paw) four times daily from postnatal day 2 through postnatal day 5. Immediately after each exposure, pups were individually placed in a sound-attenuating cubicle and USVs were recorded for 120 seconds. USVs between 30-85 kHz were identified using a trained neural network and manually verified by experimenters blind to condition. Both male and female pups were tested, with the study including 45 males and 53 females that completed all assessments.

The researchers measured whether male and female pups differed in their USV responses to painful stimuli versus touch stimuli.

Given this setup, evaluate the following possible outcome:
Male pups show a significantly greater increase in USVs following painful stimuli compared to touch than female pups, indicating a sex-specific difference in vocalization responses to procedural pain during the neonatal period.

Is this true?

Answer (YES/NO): NO